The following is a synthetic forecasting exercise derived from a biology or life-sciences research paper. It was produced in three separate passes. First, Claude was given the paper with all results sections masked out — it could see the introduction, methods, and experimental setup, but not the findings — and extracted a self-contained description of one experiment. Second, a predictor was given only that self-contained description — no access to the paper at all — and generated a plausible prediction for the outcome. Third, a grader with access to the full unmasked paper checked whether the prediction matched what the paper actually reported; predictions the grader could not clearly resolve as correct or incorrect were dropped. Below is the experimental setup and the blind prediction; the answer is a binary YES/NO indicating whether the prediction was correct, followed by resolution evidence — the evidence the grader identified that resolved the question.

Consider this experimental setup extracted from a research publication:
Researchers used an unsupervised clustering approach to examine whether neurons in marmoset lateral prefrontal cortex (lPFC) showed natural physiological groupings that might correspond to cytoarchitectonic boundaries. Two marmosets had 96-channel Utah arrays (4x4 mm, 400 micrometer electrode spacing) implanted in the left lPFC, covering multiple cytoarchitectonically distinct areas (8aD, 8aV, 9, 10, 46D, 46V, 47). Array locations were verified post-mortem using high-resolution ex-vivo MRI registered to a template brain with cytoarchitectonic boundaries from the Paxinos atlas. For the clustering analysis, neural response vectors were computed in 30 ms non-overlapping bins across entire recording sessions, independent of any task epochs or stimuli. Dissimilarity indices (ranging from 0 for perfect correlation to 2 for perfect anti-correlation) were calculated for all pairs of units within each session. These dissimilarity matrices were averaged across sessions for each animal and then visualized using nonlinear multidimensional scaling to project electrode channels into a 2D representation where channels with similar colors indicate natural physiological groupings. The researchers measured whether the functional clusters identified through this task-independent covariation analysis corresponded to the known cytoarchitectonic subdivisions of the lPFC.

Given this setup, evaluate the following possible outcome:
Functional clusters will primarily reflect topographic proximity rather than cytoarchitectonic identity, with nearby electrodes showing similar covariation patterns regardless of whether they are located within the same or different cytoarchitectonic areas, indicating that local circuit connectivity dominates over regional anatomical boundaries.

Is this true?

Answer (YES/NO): NO